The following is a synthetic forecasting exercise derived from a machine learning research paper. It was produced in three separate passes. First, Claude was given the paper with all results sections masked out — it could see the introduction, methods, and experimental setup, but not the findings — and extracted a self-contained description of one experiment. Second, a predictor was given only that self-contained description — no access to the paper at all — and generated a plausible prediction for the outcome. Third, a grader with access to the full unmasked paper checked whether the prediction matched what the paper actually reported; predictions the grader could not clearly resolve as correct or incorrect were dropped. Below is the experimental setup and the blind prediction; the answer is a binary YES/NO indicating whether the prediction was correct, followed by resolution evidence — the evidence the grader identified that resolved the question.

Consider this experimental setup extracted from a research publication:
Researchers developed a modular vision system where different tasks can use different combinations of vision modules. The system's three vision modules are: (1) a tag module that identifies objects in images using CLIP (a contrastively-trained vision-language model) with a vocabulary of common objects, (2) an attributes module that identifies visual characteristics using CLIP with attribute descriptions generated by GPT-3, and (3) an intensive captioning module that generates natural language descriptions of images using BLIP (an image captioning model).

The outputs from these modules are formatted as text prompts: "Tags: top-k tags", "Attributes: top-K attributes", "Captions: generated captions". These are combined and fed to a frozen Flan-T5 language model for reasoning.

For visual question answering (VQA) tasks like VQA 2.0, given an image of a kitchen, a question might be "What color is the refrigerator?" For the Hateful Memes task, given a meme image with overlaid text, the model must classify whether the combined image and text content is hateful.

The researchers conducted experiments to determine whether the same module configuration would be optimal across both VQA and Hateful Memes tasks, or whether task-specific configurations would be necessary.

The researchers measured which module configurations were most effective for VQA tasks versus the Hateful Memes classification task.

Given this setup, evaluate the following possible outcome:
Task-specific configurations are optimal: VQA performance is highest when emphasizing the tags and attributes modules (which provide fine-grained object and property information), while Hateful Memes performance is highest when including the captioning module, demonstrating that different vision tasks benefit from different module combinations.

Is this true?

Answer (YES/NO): NO